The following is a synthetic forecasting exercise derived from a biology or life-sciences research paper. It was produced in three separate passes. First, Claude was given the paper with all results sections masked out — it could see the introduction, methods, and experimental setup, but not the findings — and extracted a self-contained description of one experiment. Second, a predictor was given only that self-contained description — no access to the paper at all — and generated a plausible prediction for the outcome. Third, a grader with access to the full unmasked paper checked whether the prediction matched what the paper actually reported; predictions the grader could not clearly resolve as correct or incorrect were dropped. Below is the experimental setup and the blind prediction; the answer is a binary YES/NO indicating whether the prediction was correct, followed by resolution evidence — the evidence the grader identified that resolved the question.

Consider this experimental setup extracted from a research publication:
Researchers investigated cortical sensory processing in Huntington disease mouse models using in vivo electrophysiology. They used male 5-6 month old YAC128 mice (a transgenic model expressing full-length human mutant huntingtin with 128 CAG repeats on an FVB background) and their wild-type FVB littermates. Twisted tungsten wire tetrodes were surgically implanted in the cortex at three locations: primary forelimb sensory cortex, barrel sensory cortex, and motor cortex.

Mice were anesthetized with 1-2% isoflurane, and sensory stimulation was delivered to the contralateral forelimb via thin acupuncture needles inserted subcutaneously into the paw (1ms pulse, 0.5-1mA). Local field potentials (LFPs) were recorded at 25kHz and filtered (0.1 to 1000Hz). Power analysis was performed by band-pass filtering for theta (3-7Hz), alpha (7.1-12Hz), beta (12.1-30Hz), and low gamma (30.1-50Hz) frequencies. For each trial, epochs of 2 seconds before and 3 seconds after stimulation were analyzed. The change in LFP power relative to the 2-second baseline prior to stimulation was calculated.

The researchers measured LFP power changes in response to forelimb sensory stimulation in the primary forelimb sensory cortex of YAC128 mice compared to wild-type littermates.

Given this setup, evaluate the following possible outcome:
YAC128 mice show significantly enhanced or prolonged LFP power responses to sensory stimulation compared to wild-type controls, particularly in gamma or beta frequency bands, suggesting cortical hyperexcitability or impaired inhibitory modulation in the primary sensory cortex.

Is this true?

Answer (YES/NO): NO